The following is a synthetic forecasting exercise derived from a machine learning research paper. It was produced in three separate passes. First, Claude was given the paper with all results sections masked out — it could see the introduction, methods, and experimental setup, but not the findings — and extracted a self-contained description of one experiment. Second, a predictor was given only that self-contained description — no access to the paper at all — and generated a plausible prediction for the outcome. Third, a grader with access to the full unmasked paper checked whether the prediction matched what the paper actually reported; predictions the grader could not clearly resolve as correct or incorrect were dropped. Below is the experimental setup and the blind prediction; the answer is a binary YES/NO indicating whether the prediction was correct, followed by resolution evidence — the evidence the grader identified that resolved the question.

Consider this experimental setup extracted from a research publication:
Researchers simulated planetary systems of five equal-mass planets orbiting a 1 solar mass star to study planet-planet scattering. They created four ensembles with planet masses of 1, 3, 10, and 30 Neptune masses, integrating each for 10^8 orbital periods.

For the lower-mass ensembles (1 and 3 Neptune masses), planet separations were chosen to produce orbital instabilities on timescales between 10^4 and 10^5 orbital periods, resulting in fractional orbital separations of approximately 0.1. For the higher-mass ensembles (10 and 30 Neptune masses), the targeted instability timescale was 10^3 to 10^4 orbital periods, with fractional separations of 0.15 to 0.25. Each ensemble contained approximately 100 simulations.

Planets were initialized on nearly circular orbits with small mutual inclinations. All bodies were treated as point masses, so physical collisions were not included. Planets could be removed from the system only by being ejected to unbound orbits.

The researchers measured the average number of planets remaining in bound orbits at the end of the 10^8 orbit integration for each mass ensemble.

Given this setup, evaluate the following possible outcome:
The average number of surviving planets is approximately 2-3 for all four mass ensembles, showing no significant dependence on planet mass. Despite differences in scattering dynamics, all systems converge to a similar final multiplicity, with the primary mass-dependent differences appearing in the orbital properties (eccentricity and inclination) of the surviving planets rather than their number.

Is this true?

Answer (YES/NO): NO